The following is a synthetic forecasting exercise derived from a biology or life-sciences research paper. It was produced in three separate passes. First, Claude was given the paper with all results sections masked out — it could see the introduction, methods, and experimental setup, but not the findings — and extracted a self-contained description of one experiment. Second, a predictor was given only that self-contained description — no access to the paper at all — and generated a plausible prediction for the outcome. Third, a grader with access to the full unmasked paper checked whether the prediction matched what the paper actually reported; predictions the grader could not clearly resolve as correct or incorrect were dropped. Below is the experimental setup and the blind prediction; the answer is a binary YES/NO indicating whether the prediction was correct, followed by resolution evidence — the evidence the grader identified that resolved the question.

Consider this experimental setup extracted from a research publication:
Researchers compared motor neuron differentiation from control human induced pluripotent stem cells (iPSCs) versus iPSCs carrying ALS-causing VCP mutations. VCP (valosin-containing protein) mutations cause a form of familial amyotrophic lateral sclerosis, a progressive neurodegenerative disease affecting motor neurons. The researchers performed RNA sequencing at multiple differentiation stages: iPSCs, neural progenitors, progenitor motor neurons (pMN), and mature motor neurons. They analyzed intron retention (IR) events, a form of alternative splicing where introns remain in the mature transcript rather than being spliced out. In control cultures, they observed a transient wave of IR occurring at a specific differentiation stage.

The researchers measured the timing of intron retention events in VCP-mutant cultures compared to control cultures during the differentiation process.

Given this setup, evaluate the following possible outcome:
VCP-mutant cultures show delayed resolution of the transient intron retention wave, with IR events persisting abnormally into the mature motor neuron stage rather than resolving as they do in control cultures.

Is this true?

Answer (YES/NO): NO